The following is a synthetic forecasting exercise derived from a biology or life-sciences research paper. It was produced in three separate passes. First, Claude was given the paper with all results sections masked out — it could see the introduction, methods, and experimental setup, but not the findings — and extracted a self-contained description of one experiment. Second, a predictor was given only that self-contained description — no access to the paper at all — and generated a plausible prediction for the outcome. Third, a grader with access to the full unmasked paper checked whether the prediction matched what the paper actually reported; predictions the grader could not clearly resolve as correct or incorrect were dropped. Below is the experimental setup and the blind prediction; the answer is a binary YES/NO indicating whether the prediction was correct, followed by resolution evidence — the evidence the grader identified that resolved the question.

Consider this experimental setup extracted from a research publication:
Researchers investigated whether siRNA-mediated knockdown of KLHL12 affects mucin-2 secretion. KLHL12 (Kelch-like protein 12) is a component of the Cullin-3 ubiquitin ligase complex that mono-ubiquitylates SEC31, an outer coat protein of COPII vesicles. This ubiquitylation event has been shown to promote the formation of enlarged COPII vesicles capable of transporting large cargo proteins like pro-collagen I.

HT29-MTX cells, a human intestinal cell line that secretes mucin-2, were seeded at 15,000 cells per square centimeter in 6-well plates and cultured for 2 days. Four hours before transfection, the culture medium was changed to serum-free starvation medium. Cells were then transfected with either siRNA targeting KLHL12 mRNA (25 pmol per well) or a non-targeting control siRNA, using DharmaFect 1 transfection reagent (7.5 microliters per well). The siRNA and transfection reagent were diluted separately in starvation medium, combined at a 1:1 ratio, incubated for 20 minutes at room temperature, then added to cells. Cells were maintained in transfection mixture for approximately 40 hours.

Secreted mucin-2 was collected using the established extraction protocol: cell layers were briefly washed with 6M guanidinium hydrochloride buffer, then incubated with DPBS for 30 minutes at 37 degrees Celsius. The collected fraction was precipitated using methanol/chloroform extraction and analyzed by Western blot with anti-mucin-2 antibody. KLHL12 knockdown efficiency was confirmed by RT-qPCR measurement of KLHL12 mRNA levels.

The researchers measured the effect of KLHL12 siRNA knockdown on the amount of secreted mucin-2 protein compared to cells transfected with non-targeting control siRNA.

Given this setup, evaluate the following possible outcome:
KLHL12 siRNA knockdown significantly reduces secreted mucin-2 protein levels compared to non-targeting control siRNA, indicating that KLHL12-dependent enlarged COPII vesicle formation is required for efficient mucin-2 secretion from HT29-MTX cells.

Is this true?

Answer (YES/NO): YES